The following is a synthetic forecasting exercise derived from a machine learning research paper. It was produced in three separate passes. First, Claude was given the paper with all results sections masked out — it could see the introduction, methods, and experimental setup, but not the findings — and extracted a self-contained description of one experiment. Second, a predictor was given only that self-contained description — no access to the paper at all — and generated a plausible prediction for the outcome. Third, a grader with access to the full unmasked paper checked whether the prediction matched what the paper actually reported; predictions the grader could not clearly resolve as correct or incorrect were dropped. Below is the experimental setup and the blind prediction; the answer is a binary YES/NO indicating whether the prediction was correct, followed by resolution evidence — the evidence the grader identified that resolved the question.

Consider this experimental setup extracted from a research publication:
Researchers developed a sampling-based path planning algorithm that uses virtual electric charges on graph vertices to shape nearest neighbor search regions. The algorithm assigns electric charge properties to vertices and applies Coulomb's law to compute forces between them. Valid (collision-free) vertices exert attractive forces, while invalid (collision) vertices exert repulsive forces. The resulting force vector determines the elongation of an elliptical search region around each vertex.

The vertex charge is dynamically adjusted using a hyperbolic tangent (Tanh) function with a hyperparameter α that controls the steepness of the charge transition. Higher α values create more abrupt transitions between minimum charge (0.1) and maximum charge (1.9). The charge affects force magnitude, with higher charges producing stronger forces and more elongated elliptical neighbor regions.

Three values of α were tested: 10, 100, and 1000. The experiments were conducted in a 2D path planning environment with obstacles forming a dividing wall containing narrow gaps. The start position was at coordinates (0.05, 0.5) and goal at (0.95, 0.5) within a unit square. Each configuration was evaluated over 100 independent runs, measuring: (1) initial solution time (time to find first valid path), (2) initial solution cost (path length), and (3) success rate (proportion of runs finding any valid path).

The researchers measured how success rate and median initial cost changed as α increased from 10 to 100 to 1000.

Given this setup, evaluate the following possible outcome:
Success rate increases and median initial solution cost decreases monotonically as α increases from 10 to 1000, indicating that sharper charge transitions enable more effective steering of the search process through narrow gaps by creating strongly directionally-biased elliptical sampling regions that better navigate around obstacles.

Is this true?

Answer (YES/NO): NO